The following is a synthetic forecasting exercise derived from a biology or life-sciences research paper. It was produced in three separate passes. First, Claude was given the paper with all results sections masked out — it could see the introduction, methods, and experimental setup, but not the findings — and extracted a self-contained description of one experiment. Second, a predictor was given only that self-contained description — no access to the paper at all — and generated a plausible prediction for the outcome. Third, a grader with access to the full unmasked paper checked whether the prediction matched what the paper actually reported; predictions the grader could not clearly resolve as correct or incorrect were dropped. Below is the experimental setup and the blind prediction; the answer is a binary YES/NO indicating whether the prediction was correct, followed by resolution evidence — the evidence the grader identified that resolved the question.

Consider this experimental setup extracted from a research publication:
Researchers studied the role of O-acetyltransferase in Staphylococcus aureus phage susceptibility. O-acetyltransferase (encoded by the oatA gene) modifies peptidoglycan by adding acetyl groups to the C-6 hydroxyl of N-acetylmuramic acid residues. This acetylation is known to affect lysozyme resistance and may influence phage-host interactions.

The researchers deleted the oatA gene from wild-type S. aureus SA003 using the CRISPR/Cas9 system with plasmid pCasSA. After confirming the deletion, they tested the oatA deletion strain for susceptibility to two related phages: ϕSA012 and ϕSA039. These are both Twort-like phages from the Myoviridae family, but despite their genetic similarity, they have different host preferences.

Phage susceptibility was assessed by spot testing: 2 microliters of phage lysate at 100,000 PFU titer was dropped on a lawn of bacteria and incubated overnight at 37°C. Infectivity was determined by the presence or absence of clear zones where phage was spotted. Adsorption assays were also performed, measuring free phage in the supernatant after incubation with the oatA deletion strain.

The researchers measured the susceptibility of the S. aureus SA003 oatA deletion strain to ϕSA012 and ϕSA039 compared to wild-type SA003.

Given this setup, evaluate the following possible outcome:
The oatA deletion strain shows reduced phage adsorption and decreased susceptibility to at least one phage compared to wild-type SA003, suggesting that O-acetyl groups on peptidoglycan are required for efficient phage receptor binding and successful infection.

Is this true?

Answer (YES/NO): NO